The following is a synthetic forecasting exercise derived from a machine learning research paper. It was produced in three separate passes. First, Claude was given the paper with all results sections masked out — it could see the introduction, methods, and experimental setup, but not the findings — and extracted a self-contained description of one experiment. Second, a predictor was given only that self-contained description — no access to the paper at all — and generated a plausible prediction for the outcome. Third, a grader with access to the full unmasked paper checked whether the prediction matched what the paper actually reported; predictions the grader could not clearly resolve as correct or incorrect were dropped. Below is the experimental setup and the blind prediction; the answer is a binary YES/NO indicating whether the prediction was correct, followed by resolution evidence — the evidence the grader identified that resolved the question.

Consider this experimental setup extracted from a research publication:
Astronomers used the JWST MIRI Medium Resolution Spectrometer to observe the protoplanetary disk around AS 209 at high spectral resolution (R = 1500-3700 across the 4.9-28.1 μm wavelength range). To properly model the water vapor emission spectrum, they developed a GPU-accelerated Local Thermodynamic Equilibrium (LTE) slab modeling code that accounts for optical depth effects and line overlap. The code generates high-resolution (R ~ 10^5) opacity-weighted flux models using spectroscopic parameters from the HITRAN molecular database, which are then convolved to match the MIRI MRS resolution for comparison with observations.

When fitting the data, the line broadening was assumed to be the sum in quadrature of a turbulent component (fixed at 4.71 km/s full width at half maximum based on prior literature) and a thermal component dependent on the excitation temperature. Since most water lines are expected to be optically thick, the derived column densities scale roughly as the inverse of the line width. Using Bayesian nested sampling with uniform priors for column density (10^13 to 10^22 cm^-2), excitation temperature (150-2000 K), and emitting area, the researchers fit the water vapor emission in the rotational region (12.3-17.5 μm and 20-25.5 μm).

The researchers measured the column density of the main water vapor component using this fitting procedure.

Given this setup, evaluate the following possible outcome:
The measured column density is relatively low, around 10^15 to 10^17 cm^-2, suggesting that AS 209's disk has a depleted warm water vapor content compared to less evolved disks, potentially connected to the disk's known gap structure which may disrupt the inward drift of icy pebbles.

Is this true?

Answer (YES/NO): NO